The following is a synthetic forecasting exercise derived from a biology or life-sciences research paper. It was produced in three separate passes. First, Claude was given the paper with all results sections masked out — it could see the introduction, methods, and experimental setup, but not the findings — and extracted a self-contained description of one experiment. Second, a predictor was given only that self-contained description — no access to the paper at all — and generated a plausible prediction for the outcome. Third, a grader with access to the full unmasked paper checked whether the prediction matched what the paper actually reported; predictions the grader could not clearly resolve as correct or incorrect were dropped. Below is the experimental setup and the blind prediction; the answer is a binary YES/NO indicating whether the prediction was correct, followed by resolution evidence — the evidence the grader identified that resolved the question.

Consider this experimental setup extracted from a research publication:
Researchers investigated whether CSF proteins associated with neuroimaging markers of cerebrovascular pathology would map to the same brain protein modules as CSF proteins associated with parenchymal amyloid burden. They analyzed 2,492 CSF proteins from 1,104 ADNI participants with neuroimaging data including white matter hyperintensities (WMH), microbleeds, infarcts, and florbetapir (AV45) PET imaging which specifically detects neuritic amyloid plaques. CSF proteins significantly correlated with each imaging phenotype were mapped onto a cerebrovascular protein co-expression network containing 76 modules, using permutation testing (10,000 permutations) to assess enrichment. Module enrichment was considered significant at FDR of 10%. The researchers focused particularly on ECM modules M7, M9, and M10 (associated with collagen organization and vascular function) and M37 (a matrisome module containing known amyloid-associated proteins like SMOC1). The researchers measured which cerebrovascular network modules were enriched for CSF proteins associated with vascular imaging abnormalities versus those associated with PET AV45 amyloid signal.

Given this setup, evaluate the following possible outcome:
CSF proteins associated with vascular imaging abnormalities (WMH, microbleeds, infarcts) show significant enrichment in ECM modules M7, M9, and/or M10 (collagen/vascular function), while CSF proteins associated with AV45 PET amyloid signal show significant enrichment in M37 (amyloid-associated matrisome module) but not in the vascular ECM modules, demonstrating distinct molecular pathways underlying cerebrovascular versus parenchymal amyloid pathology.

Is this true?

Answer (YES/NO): YES